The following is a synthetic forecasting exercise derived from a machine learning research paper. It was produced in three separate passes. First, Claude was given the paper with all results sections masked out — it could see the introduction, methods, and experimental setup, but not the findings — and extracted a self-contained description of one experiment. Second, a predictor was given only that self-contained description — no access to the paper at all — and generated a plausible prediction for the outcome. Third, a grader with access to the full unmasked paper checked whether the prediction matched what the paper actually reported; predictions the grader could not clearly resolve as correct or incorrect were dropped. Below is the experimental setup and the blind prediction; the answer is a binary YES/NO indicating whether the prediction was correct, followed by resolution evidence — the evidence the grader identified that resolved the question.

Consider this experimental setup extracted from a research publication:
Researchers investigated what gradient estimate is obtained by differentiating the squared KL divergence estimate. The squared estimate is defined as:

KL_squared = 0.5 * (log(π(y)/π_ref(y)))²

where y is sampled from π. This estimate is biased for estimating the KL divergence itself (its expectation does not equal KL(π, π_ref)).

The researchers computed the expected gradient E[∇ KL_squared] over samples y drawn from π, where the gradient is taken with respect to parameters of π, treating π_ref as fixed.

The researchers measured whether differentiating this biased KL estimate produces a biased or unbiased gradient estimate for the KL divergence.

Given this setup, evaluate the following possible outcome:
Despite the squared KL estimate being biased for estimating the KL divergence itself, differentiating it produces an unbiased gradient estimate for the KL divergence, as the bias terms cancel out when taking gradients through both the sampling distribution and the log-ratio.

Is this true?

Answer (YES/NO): YES